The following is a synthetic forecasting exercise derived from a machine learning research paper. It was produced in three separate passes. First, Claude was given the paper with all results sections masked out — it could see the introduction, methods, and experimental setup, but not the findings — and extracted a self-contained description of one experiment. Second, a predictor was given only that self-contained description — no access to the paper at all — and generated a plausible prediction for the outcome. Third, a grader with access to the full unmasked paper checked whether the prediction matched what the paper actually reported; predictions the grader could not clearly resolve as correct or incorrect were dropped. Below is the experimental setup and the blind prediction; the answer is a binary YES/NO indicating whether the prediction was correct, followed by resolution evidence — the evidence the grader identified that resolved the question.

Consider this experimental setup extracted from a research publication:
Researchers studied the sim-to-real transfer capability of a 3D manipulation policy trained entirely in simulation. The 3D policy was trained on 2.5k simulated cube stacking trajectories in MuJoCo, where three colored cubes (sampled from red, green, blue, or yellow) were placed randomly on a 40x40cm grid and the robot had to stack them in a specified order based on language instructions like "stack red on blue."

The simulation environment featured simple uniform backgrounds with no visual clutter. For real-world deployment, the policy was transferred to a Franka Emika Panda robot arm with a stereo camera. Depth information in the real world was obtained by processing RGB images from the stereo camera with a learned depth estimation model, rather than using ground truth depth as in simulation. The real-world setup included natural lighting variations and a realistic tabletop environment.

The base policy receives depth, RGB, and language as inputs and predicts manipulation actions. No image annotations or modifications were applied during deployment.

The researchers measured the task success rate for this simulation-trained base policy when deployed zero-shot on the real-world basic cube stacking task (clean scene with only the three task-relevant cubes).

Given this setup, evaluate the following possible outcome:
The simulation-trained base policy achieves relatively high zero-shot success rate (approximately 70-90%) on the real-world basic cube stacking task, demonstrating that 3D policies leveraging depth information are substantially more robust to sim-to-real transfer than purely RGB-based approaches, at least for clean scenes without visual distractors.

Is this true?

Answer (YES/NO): NO